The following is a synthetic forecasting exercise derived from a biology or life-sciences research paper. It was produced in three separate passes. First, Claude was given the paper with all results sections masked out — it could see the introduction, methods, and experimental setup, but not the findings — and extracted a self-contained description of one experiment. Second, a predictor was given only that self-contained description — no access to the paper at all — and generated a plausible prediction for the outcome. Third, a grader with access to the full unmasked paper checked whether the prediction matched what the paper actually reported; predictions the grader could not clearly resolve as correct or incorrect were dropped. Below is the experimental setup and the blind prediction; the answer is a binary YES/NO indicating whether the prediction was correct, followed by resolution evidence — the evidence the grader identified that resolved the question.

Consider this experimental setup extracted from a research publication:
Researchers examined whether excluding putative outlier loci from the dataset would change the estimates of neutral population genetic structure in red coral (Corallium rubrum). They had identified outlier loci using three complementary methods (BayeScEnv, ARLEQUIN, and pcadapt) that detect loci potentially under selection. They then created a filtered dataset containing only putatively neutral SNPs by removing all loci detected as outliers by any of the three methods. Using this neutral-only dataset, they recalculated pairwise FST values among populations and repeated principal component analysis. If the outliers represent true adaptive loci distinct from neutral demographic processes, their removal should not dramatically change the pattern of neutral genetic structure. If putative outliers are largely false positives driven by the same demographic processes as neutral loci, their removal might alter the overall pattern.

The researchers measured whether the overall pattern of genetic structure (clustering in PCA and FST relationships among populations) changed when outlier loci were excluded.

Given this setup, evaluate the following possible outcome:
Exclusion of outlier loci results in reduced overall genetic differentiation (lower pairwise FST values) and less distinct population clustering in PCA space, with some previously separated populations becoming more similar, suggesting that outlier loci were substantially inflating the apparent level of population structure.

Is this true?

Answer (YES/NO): NO